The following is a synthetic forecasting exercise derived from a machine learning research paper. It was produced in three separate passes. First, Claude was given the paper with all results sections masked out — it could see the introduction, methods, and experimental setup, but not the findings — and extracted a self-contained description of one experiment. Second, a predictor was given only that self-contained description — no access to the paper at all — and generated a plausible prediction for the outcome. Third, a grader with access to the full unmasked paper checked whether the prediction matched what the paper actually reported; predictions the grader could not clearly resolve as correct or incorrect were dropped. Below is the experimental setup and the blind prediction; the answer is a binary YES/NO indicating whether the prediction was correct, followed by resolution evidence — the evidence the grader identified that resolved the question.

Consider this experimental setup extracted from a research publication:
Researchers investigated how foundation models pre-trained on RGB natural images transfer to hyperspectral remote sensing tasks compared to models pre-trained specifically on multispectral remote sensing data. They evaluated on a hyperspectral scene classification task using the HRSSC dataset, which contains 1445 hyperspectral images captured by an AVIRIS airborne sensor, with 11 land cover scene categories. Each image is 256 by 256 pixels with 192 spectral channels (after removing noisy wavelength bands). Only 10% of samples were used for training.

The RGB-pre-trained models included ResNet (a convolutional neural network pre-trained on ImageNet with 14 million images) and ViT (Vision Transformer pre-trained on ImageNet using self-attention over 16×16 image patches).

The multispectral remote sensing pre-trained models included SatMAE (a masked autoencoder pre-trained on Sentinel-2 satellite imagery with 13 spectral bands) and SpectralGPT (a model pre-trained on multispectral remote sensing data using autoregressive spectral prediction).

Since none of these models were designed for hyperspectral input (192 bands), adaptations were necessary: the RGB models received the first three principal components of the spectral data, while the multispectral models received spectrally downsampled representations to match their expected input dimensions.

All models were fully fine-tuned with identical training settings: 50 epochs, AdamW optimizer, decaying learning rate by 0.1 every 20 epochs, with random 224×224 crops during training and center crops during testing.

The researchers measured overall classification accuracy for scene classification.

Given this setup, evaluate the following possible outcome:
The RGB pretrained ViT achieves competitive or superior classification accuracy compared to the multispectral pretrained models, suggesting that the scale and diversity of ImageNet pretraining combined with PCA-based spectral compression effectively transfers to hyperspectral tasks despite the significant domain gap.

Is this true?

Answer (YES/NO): YES